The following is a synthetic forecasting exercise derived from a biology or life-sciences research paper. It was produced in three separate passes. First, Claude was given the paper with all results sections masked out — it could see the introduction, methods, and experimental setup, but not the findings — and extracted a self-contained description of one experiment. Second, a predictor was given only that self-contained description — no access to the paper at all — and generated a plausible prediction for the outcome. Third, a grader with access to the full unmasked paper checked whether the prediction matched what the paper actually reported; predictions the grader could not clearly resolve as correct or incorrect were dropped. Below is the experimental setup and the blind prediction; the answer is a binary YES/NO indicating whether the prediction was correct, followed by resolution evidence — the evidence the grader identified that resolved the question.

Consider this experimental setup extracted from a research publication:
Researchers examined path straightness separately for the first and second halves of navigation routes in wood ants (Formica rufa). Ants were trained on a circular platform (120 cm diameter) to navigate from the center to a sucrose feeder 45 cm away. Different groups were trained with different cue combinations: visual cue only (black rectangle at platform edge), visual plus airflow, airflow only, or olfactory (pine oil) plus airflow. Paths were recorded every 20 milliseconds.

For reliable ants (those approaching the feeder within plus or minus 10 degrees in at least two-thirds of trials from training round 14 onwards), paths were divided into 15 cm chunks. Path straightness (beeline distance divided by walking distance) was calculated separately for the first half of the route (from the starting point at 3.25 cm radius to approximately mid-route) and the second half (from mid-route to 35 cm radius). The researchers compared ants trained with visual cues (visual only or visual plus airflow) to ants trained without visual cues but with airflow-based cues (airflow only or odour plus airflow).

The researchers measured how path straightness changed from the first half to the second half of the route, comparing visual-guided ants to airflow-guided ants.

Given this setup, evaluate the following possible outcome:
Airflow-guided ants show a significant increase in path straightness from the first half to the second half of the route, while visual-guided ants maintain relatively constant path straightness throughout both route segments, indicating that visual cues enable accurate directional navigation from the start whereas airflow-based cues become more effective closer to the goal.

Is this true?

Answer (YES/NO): NO